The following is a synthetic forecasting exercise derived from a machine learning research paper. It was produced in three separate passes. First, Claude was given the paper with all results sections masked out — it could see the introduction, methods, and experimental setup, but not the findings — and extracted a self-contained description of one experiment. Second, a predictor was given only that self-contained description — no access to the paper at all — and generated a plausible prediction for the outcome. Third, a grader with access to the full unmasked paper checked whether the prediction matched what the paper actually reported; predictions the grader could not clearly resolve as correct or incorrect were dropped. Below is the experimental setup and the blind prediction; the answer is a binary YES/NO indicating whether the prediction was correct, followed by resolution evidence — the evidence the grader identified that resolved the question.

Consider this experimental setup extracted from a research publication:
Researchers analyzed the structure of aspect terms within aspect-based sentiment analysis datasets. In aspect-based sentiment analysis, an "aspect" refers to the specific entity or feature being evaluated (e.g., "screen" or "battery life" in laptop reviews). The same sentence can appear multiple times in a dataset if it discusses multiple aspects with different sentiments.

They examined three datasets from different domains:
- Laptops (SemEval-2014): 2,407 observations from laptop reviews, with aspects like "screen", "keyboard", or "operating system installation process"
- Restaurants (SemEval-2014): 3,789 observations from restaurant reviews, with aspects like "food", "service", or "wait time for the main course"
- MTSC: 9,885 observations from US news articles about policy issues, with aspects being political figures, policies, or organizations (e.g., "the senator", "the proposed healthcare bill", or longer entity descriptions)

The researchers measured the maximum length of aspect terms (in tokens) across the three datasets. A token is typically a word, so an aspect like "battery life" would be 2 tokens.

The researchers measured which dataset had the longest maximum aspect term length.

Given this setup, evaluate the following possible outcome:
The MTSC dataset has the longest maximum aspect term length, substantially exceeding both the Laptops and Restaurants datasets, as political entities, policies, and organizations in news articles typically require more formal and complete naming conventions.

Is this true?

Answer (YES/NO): YES